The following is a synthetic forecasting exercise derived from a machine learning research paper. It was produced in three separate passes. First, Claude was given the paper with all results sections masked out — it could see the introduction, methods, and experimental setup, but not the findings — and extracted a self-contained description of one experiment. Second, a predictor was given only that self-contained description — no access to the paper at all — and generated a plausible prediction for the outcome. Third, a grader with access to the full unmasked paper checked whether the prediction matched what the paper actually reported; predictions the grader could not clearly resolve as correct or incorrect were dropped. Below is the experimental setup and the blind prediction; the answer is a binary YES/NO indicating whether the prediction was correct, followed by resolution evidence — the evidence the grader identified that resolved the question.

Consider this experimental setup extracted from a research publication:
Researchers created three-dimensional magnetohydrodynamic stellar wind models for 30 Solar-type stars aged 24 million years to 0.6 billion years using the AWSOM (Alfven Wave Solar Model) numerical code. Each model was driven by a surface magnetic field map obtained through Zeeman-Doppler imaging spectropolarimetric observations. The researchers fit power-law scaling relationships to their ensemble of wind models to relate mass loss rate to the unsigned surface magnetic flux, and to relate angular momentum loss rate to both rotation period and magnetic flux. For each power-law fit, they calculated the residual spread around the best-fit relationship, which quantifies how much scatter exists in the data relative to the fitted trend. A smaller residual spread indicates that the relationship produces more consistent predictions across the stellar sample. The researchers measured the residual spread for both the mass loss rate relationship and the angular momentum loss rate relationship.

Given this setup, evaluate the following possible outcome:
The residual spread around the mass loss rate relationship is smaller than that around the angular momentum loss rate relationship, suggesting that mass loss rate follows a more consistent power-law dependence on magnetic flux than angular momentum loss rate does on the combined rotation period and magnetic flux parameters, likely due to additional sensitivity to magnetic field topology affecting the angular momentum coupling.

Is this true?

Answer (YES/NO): YES